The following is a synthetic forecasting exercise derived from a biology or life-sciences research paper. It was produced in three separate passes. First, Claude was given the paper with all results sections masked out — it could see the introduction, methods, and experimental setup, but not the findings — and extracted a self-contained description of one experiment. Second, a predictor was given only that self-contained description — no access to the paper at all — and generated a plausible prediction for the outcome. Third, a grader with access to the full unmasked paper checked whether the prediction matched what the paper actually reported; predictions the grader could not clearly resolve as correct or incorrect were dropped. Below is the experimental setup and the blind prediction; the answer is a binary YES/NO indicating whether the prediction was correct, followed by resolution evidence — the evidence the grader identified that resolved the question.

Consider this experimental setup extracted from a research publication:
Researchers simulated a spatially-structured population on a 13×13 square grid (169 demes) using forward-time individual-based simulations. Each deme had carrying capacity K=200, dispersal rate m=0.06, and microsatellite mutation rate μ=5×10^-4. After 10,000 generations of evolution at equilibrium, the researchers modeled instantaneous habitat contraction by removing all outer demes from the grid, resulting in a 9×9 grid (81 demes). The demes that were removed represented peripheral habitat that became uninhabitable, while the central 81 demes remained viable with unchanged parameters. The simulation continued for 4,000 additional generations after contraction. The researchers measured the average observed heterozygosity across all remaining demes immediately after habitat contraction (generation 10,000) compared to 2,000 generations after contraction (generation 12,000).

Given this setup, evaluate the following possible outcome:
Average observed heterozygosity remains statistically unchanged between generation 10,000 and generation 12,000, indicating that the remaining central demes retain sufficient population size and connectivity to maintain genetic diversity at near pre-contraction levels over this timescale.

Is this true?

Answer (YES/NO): NO